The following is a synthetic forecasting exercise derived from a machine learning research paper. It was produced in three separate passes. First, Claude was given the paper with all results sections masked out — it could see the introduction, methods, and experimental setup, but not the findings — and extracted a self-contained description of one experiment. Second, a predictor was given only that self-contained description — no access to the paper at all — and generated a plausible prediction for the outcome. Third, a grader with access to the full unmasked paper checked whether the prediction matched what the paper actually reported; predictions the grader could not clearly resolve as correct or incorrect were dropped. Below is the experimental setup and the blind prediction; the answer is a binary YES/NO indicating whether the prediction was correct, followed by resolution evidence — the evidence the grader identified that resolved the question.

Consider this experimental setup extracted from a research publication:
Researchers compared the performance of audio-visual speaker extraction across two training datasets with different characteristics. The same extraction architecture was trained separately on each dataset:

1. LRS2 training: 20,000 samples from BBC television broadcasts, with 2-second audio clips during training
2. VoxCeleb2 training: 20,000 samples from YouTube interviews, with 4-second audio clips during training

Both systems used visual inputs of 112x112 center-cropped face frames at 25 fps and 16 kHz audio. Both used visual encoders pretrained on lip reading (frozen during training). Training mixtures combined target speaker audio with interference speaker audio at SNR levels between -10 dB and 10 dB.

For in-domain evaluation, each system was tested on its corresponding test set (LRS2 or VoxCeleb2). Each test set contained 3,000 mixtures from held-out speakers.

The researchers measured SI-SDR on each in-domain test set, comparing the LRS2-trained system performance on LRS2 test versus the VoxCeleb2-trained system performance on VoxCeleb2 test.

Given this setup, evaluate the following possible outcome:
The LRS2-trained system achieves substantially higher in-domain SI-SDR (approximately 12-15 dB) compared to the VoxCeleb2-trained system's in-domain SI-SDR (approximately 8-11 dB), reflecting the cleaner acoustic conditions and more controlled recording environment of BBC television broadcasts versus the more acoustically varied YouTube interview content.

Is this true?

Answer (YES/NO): NO